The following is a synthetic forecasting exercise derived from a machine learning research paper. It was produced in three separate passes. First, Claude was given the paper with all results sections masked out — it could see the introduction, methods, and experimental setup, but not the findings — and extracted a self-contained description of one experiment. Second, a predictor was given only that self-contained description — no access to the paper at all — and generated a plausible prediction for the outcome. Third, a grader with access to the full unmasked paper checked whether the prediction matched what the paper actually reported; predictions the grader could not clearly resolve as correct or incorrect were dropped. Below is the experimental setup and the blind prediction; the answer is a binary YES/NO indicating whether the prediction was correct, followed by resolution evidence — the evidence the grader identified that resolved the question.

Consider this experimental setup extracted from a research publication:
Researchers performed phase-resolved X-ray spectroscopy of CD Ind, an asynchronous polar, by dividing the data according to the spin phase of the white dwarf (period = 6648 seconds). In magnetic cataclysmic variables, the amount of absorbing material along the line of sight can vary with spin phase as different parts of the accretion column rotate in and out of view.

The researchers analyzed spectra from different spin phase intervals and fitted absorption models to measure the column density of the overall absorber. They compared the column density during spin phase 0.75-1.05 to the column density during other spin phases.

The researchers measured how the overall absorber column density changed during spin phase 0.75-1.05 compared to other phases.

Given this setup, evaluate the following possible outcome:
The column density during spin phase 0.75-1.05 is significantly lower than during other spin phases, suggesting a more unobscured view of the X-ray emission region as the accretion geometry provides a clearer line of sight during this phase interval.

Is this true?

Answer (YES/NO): NO